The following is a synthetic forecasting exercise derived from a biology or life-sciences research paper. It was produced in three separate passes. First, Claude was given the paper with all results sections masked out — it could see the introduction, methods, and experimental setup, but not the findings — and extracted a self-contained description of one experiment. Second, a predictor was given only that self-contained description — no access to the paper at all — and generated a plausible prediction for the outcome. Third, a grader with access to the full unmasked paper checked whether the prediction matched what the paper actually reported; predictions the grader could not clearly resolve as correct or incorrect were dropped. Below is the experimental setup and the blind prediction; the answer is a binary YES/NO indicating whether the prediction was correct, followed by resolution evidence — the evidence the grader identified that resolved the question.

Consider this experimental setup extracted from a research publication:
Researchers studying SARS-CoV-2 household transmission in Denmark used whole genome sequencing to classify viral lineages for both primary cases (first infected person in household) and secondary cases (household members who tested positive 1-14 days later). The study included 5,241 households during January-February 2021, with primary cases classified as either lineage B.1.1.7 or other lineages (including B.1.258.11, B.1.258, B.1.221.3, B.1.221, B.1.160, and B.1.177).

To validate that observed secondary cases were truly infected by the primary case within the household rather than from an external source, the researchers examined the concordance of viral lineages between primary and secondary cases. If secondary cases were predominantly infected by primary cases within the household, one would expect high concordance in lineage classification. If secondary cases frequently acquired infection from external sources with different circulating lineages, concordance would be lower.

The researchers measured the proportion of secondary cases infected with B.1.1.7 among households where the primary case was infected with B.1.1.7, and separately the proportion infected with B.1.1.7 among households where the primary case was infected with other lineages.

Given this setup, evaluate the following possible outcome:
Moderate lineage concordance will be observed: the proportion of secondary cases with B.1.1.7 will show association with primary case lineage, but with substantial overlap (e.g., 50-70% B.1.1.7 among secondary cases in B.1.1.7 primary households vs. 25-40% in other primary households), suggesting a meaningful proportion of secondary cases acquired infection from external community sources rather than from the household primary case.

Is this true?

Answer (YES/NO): NO